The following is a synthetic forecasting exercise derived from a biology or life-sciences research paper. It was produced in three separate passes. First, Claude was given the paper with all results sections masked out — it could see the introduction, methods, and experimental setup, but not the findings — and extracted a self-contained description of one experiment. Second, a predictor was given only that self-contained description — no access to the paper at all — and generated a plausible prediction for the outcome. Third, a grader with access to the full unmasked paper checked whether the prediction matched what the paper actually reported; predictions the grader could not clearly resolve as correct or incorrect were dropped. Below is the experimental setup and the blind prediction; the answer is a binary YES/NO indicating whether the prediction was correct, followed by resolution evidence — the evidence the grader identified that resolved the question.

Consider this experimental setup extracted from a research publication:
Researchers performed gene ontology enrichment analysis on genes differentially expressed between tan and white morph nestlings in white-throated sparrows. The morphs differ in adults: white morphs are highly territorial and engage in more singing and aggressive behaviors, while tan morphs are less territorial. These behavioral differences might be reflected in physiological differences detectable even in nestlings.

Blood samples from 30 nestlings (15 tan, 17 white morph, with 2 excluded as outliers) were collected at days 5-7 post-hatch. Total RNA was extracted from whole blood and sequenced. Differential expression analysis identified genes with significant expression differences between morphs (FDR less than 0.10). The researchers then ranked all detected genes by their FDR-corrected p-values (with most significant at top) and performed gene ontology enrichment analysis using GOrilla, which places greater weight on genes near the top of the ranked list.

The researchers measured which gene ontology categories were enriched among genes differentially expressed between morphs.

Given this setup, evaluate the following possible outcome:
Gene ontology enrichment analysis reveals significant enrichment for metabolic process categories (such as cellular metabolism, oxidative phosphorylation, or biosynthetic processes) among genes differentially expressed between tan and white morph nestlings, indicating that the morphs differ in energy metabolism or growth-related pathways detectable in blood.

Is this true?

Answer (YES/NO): NO